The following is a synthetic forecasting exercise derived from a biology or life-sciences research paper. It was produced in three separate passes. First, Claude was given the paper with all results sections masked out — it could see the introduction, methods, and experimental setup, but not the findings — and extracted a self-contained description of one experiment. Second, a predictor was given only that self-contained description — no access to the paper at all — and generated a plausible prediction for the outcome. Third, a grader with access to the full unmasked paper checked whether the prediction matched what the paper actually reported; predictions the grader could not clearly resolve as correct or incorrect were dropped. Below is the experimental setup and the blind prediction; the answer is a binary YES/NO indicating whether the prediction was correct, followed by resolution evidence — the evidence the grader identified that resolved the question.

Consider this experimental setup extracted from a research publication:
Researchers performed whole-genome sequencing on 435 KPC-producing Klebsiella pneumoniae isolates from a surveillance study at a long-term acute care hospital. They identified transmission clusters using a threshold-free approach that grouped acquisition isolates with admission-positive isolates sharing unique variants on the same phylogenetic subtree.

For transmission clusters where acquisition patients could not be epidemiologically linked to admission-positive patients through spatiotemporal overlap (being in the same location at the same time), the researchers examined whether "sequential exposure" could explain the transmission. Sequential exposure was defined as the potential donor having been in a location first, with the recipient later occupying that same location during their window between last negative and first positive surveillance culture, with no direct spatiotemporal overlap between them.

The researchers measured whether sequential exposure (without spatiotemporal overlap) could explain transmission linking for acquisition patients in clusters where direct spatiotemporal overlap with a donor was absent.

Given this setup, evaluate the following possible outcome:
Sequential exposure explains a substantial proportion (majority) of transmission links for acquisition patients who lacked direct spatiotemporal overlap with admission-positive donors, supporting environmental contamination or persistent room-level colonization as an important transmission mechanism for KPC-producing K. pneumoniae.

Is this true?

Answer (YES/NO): NO